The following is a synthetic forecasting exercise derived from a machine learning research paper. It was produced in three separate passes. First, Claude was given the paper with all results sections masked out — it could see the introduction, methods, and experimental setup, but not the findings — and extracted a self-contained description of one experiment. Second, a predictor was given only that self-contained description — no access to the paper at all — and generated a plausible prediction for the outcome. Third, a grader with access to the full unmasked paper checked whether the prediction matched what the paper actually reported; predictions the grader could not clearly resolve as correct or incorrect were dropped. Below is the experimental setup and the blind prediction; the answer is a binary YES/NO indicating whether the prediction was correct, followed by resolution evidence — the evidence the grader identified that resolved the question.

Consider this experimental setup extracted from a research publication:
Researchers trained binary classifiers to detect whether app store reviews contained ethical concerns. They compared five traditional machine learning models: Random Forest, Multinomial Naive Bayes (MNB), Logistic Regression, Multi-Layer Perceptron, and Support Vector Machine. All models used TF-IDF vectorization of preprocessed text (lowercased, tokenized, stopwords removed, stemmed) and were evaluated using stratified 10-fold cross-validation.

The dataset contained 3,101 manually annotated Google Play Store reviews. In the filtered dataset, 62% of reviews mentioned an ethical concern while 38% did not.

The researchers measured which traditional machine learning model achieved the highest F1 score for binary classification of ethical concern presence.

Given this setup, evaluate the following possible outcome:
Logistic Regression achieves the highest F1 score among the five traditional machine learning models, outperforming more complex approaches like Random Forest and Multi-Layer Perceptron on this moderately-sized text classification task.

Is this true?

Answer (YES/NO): NO